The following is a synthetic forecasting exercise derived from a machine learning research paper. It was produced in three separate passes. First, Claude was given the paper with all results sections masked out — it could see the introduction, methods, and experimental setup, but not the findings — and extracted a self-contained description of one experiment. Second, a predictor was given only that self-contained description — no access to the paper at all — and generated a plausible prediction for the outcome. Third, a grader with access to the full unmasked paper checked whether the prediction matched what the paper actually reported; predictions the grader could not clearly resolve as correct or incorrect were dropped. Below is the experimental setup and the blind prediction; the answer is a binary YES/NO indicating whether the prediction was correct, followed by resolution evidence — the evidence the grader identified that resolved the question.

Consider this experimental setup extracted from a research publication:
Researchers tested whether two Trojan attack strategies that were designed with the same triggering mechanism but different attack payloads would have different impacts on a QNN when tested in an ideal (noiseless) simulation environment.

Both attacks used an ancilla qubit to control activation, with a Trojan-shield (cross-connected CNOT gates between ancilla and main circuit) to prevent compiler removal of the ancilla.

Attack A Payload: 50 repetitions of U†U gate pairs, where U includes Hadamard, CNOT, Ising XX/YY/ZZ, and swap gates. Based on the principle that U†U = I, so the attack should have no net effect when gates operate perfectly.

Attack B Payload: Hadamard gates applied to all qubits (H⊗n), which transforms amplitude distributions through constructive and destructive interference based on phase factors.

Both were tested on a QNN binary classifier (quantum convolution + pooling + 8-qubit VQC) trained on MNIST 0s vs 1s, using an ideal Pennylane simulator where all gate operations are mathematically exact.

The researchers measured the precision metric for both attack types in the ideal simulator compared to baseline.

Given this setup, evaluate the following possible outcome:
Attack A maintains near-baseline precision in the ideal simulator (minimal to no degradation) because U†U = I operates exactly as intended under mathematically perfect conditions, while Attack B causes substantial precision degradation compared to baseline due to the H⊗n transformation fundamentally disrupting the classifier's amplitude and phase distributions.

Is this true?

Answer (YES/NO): YES